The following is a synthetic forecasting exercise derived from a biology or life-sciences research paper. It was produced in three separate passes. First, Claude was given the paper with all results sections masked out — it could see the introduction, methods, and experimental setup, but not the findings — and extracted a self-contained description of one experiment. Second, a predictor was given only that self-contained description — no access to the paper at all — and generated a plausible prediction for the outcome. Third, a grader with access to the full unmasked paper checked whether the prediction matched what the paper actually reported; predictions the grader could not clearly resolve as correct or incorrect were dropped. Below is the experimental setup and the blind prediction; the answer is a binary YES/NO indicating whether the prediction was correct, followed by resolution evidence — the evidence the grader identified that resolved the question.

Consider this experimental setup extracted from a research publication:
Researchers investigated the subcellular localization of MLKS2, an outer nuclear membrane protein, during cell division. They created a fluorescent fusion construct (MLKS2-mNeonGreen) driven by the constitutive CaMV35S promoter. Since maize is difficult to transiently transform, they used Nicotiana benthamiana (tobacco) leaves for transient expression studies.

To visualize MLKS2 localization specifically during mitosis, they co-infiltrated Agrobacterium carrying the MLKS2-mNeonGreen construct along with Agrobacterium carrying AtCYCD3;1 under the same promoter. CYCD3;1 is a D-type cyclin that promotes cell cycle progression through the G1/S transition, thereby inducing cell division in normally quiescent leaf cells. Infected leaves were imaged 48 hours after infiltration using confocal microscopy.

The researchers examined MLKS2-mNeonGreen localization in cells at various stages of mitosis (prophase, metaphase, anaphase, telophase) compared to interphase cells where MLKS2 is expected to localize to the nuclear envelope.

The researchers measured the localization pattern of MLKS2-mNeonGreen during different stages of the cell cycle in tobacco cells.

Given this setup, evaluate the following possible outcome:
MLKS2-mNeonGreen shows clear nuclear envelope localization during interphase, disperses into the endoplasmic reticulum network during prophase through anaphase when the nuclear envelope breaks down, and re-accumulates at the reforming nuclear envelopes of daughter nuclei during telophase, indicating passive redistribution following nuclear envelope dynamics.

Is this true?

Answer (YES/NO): NO